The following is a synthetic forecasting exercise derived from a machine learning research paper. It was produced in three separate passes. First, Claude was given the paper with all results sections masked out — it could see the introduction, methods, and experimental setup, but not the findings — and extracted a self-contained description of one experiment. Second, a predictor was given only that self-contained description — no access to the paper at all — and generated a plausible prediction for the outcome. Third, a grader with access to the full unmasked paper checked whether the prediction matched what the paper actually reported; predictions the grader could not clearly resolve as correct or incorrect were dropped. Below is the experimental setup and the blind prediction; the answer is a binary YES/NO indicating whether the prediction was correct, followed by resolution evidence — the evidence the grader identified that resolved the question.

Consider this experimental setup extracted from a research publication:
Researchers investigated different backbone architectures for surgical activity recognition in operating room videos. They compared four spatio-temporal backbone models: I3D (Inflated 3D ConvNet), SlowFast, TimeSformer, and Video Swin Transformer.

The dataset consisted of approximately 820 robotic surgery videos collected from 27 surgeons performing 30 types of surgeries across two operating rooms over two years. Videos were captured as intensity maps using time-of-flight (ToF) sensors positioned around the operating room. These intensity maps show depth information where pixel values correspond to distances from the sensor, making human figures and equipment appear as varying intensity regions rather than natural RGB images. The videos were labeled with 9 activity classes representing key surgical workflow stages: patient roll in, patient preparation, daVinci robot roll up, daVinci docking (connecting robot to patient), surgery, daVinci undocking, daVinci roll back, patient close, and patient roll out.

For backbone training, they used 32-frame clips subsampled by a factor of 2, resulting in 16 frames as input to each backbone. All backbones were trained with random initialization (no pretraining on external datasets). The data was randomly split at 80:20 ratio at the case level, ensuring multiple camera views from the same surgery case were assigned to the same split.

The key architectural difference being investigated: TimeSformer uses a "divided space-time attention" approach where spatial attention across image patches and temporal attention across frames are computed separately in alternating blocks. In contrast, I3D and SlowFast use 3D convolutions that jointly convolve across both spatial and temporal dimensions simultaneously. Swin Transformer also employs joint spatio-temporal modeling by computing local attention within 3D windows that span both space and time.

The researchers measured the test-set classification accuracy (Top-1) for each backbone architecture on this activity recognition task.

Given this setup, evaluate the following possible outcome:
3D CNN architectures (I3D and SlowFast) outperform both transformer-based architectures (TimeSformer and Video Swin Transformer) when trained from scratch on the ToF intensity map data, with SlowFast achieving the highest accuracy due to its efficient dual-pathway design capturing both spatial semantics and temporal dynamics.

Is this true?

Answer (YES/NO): NO